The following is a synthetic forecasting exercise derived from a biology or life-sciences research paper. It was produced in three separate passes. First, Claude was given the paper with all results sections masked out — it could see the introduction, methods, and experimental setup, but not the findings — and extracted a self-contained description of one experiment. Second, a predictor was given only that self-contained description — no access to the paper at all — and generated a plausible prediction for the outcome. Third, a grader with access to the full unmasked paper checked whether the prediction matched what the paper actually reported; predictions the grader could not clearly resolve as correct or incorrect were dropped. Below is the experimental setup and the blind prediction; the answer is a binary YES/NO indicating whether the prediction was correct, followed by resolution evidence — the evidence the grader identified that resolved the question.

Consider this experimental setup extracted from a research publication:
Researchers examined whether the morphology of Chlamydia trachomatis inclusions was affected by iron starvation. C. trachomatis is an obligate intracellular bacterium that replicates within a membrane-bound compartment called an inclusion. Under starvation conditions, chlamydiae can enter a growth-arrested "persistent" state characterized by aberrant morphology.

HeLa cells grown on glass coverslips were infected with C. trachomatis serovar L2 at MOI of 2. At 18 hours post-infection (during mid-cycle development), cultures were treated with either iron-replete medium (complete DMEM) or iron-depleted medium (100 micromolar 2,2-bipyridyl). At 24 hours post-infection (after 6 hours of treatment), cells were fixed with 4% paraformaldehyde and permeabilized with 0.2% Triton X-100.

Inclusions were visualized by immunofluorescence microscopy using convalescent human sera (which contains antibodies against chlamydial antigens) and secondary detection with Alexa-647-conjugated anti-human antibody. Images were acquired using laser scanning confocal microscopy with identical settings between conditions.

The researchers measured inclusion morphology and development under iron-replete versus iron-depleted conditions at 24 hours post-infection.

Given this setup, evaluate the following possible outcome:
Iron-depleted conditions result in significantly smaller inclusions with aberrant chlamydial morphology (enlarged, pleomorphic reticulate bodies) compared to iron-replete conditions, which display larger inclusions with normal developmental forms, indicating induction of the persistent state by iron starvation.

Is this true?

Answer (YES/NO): NO